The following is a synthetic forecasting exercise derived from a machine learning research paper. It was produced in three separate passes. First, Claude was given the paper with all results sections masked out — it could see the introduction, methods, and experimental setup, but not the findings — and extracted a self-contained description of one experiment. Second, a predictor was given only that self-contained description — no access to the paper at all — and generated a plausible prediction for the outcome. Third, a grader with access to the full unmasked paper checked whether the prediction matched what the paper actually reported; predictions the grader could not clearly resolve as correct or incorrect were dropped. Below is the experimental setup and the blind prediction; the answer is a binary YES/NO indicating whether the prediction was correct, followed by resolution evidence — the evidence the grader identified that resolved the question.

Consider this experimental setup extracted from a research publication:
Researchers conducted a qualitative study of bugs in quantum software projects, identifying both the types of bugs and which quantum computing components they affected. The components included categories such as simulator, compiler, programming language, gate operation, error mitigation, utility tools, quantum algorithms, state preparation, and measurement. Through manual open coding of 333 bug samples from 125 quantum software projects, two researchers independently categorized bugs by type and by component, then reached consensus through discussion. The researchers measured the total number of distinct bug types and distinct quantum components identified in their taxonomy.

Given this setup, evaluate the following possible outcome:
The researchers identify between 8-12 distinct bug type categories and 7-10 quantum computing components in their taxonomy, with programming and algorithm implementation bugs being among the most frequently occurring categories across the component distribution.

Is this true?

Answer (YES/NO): NO